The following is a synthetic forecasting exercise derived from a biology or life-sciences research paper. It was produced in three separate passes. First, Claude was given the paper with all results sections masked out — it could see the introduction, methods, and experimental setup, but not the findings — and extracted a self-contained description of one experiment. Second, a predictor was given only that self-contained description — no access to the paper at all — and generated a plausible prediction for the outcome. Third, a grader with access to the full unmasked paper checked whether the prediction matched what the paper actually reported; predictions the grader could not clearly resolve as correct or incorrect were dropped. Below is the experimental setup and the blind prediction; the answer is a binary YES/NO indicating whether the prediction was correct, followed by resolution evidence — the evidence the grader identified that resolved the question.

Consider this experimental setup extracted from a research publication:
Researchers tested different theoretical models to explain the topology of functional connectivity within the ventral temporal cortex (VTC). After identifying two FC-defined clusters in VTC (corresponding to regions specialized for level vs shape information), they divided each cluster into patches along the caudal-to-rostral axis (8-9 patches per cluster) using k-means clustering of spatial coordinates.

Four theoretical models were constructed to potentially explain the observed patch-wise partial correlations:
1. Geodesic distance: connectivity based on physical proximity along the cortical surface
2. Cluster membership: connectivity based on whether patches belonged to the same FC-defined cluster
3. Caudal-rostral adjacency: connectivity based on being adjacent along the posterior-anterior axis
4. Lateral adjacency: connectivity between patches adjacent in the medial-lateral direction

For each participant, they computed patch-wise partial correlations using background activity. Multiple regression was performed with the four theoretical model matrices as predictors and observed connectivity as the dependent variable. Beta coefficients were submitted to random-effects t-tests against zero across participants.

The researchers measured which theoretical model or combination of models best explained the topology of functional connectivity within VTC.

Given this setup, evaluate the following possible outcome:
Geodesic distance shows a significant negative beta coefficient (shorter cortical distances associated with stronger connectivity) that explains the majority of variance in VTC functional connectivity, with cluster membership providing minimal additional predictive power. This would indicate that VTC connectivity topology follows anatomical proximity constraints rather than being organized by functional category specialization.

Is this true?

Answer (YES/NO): NO